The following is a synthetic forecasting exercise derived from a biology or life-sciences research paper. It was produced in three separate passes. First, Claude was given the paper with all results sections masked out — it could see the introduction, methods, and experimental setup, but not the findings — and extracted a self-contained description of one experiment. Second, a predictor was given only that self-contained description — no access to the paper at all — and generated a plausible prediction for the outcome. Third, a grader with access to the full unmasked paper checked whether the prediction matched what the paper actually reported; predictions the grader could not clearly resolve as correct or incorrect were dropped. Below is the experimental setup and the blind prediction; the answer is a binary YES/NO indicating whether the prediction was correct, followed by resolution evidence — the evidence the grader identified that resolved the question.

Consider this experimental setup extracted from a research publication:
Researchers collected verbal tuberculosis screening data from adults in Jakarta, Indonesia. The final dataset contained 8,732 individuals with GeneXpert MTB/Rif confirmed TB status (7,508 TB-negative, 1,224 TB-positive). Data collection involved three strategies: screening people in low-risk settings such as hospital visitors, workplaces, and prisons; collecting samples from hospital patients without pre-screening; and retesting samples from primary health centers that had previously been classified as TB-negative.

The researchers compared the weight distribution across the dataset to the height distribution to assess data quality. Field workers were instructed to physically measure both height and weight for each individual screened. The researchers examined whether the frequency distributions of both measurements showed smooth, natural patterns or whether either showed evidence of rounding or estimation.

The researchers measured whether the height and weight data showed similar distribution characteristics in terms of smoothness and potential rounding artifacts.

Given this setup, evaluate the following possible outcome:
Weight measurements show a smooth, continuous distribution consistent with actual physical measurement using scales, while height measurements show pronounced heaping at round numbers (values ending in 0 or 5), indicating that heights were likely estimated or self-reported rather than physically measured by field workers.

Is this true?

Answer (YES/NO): YES